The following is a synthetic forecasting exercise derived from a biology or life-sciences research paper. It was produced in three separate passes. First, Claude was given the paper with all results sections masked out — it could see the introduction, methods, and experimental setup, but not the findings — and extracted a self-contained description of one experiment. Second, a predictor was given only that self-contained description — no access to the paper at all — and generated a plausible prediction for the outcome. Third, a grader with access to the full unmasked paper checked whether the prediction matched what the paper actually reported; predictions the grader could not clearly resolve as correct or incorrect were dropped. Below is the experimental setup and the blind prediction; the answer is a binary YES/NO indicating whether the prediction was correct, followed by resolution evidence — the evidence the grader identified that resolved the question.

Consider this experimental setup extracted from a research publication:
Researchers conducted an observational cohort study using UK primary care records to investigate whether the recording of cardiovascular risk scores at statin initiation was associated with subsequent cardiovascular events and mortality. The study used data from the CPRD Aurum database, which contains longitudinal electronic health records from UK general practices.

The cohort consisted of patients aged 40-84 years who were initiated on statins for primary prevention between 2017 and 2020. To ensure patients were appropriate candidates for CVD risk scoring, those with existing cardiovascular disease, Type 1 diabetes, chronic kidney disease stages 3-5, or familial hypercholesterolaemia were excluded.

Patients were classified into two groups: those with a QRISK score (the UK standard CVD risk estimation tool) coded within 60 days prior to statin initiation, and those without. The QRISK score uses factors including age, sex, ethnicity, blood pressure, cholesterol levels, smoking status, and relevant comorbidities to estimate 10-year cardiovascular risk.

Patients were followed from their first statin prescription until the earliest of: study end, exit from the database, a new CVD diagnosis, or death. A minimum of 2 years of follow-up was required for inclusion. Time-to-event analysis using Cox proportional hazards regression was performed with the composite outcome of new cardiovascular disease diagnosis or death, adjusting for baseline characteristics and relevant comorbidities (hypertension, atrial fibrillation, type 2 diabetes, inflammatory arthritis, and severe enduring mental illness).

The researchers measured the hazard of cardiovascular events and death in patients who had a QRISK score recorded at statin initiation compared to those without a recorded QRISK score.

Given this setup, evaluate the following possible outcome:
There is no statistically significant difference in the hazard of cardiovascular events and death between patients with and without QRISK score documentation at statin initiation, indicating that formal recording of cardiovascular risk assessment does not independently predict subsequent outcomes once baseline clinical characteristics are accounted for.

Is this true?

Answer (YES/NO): NO